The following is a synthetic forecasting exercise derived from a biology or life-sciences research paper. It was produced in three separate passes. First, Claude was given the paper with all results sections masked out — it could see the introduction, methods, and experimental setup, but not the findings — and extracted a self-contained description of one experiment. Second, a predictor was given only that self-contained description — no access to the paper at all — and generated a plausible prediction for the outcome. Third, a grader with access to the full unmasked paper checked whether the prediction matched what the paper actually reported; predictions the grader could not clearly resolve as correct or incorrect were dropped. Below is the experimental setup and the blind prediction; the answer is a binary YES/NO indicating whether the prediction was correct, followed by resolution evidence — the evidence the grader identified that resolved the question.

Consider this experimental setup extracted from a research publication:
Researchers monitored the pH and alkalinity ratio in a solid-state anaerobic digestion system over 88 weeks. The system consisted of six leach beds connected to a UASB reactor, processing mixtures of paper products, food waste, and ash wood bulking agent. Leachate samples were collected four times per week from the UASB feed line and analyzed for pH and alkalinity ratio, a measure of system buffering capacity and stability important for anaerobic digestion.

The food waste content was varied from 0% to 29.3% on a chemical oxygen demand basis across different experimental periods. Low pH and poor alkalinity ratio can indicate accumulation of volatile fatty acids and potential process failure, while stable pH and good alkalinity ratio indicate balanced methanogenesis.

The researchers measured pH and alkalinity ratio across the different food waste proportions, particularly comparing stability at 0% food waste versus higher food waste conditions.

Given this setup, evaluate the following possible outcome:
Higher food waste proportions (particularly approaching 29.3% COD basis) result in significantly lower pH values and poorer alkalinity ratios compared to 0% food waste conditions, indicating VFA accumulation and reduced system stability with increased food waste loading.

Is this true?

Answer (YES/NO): NO